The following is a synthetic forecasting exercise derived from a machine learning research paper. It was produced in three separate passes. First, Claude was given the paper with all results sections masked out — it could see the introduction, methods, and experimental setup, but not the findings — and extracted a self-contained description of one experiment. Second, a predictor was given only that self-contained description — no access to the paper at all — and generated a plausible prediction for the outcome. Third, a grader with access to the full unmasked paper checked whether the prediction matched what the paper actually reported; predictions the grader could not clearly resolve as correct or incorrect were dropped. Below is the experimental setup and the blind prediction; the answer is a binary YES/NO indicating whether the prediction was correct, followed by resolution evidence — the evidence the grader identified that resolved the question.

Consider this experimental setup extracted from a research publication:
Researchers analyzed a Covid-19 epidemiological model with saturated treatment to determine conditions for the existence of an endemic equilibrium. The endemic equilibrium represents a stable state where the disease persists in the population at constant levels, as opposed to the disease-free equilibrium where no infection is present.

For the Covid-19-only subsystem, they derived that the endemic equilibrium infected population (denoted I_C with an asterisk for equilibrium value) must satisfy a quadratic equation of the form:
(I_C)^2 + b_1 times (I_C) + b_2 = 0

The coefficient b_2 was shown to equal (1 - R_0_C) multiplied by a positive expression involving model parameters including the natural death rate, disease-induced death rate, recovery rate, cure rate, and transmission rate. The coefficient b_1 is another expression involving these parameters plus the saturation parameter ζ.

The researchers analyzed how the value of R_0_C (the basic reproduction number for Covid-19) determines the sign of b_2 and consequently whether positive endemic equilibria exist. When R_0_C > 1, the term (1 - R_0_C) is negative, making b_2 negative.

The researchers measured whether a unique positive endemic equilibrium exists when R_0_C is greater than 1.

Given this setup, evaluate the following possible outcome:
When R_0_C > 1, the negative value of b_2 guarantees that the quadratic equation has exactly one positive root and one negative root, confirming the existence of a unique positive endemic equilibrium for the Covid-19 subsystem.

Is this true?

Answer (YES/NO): YES